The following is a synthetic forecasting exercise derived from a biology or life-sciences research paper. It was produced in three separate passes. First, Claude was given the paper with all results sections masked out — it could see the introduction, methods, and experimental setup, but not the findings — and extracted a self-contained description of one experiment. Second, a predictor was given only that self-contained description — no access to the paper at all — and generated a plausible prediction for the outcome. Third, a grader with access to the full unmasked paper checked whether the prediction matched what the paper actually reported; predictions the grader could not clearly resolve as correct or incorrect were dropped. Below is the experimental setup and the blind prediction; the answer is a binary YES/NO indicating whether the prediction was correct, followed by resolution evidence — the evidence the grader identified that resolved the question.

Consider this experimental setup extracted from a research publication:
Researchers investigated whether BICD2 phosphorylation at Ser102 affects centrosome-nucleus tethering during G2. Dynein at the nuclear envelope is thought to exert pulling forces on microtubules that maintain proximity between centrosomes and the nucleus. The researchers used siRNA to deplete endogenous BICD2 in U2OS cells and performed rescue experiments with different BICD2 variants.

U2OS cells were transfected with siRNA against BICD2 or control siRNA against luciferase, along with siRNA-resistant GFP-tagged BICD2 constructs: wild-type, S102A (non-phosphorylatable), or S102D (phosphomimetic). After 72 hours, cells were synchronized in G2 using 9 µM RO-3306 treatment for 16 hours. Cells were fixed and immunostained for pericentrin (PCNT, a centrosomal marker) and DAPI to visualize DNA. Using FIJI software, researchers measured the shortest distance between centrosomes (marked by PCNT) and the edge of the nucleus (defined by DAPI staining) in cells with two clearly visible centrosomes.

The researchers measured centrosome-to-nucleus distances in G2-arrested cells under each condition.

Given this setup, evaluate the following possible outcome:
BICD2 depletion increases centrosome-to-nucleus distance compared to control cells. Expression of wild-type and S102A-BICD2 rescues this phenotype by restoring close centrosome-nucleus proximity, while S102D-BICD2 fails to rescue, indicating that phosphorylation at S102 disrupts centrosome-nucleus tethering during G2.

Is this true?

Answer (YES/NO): NO